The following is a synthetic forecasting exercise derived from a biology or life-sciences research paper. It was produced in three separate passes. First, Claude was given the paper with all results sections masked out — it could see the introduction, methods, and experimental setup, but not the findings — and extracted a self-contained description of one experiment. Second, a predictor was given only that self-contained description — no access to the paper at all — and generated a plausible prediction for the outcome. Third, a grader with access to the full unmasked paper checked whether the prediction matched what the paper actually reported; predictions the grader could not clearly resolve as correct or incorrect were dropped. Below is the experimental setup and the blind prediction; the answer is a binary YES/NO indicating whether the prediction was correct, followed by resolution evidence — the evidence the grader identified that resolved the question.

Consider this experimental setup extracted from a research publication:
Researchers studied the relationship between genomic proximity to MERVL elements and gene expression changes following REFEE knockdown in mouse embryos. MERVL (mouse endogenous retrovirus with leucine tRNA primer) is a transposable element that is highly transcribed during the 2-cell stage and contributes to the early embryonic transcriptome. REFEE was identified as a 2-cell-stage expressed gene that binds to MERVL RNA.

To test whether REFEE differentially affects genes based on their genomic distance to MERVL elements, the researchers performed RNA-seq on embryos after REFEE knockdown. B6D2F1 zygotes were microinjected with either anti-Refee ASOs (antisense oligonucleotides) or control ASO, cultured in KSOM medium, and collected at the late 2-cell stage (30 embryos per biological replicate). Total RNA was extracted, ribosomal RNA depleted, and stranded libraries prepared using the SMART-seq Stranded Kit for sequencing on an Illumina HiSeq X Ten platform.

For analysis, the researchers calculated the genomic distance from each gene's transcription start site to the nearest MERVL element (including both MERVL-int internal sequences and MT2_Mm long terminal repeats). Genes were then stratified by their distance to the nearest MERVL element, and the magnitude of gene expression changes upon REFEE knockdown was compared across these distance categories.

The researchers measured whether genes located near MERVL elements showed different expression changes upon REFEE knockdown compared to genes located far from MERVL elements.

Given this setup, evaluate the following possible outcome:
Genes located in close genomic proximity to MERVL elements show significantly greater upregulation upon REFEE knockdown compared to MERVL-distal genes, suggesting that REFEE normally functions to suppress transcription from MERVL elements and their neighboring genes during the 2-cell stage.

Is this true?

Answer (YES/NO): NO